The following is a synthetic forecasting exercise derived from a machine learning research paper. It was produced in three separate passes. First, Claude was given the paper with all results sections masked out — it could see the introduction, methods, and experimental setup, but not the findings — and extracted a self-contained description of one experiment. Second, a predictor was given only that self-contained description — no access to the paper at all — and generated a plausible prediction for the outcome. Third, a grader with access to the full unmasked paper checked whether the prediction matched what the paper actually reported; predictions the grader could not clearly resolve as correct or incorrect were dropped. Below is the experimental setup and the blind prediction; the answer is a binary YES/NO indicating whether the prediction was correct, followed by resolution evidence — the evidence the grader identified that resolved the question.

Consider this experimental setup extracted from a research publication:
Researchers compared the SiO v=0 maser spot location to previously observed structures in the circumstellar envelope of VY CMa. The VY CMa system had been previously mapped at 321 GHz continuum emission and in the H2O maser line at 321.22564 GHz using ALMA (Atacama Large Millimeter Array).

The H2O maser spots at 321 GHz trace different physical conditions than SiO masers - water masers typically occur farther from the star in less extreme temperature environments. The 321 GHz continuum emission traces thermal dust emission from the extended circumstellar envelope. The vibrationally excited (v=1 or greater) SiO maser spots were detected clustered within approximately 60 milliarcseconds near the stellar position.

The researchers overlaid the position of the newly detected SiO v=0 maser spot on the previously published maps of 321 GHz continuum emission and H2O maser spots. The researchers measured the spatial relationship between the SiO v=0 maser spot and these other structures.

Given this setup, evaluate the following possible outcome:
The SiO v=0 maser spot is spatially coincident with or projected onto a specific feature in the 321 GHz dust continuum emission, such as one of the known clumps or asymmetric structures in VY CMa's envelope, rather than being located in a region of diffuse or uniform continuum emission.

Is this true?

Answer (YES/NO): YES